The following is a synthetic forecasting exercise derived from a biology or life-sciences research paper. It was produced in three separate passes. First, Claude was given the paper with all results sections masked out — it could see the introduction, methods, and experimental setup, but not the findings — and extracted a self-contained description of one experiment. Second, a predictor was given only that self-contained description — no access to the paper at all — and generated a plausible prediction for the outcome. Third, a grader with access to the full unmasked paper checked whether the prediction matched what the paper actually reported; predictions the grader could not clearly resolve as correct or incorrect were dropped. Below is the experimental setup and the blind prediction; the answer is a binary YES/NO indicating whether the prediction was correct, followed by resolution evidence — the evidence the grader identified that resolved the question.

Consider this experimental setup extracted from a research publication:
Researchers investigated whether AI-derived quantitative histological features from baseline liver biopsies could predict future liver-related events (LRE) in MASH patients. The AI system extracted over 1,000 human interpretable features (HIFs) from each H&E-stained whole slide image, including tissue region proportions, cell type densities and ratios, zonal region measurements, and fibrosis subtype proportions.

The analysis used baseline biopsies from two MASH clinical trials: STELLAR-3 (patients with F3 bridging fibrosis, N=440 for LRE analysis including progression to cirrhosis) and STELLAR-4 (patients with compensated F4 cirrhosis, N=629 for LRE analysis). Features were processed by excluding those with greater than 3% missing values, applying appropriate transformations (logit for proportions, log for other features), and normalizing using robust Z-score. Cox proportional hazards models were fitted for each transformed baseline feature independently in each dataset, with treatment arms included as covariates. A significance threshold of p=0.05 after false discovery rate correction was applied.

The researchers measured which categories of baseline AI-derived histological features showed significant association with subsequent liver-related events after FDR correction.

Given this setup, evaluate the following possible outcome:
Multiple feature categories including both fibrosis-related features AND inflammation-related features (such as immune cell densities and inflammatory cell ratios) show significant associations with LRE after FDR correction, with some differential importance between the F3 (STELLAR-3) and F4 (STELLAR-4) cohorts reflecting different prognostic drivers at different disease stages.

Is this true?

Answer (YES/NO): YES